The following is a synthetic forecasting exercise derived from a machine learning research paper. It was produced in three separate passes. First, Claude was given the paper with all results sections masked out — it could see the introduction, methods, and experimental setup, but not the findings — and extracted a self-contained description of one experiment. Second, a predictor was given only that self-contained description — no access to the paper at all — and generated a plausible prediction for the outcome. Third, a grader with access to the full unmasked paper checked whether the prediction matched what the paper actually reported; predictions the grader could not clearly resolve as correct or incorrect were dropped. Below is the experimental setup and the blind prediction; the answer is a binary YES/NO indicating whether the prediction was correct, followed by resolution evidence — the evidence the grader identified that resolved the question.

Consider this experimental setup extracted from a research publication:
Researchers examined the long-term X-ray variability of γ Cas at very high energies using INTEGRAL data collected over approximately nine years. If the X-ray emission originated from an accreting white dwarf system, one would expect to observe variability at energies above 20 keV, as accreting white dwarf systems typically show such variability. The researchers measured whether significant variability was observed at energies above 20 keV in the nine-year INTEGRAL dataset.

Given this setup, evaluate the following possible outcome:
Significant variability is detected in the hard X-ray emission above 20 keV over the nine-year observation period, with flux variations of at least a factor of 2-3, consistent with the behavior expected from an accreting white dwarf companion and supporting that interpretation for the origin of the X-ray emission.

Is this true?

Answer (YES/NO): NO